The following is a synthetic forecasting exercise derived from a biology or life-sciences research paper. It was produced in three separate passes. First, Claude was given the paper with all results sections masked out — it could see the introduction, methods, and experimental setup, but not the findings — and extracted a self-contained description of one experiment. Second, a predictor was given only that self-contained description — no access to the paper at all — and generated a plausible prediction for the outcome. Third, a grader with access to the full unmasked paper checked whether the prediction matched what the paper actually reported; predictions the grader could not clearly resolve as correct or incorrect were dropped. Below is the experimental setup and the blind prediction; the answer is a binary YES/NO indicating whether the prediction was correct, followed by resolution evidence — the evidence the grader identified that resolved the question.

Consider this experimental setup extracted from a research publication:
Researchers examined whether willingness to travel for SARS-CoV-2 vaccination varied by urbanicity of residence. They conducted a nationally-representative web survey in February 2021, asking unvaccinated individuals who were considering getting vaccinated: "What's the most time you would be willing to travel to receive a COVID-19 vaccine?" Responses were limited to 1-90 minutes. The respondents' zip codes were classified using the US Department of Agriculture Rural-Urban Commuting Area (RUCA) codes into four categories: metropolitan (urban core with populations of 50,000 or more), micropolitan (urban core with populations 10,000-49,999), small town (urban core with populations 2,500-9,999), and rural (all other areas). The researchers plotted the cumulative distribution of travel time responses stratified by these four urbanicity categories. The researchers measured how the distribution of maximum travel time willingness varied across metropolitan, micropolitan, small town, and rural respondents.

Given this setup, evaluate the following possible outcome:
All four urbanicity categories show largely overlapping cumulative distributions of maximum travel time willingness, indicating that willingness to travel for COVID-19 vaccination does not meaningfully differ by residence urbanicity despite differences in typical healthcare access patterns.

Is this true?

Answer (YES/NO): NO